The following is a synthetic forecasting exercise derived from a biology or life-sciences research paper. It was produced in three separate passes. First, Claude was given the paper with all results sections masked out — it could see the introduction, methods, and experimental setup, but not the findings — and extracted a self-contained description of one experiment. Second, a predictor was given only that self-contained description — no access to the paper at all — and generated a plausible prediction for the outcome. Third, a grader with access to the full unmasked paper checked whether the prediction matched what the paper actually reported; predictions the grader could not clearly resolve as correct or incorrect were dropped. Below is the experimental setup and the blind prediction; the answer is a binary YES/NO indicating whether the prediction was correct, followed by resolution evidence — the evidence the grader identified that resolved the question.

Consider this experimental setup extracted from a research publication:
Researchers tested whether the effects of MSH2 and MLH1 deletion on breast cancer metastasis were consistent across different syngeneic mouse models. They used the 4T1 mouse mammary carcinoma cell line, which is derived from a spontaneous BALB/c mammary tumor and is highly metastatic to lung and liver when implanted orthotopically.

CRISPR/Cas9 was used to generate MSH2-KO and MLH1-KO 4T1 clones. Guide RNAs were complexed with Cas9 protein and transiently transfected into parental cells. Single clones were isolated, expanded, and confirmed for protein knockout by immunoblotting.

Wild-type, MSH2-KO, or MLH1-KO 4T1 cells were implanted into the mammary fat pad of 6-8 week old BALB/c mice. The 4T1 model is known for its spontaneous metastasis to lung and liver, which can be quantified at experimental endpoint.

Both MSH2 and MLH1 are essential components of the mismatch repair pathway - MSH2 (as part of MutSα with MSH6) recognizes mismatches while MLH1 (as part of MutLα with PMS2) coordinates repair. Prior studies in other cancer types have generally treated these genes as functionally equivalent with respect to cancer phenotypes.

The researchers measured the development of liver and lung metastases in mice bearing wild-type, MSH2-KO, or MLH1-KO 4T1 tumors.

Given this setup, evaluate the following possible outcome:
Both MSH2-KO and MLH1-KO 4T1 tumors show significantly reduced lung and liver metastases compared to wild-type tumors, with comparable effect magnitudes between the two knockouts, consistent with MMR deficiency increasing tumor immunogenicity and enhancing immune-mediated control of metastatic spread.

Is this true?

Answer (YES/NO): NO